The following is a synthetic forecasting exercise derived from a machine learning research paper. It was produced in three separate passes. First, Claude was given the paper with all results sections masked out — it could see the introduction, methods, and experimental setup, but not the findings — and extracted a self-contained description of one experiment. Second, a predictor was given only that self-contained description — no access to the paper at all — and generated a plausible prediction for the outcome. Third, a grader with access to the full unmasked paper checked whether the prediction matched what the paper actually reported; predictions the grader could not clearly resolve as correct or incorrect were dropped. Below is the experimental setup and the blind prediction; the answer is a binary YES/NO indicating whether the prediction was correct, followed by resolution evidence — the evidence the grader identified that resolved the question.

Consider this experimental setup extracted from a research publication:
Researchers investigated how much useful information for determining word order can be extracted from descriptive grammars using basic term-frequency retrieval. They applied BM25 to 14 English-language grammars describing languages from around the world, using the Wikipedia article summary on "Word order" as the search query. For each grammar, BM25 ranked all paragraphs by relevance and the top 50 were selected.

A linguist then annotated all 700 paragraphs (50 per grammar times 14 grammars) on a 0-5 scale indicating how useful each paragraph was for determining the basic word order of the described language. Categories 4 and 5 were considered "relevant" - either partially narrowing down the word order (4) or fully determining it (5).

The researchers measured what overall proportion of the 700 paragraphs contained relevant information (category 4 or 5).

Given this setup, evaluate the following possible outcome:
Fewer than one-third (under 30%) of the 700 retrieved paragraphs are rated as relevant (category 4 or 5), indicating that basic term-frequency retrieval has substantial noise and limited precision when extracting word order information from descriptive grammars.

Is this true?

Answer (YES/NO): YES